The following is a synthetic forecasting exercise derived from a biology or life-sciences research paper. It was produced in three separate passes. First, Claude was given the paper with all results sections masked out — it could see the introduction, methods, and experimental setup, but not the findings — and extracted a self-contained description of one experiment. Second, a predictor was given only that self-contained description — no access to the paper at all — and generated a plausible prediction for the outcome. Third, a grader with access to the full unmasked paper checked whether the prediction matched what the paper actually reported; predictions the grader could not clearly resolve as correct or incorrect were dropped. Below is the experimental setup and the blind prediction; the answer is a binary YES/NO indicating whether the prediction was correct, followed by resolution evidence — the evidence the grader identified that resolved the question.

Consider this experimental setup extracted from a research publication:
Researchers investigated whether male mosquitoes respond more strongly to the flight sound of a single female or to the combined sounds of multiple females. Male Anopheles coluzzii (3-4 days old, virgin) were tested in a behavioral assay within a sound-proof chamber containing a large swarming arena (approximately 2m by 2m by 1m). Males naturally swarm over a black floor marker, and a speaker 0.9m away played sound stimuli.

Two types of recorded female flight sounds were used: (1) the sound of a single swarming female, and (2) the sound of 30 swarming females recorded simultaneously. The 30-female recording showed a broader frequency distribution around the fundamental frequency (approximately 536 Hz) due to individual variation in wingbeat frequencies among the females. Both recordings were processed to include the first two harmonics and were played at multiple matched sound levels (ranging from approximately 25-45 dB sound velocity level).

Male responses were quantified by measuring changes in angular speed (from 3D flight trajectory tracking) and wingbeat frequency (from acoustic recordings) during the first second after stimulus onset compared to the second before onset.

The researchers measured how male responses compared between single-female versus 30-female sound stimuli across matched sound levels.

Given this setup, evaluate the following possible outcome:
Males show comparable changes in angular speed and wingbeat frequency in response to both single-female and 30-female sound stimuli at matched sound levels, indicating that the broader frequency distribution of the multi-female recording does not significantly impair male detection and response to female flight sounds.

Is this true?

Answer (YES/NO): NO